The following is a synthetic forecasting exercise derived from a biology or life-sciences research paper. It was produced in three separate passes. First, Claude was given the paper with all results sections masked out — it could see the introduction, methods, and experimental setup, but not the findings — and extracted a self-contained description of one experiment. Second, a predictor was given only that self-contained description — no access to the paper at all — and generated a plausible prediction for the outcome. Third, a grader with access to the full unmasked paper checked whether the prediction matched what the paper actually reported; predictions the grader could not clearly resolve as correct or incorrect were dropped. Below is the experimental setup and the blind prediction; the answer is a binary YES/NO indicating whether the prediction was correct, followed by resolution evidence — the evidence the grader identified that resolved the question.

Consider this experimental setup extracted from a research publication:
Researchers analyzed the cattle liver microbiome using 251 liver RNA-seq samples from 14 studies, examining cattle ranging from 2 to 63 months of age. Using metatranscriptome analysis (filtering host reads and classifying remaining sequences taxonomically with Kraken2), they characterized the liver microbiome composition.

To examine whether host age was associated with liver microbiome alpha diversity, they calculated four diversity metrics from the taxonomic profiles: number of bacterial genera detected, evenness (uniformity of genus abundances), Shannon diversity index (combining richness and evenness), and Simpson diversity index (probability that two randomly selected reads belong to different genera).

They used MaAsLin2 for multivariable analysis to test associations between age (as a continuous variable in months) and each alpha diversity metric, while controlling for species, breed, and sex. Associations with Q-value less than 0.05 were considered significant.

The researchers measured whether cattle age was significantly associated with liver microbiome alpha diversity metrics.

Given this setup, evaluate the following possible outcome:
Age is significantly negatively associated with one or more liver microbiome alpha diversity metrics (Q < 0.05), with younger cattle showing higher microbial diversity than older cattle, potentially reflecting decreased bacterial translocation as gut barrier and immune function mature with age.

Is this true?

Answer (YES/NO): NO